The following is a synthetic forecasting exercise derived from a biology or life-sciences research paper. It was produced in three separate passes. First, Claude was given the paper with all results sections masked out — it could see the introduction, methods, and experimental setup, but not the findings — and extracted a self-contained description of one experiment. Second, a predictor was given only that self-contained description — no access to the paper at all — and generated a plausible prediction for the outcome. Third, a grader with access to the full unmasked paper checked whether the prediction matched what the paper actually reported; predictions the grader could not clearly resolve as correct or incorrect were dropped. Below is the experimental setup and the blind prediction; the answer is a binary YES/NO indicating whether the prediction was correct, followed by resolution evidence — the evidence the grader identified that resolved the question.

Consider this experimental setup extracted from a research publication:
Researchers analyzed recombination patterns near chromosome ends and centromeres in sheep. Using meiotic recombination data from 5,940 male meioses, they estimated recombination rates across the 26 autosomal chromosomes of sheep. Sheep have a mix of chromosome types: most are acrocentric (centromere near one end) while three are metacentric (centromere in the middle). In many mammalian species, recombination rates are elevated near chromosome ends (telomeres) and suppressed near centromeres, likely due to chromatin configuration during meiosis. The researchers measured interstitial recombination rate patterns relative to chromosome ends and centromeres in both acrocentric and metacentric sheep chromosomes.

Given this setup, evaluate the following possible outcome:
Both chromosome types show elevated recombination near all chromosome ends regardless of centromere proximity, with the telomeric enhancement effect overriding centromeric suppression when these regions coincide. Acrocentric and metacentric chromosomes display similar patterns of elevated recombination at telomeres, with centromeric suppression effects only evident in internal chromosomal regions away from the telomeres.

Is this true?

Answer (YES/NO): YES